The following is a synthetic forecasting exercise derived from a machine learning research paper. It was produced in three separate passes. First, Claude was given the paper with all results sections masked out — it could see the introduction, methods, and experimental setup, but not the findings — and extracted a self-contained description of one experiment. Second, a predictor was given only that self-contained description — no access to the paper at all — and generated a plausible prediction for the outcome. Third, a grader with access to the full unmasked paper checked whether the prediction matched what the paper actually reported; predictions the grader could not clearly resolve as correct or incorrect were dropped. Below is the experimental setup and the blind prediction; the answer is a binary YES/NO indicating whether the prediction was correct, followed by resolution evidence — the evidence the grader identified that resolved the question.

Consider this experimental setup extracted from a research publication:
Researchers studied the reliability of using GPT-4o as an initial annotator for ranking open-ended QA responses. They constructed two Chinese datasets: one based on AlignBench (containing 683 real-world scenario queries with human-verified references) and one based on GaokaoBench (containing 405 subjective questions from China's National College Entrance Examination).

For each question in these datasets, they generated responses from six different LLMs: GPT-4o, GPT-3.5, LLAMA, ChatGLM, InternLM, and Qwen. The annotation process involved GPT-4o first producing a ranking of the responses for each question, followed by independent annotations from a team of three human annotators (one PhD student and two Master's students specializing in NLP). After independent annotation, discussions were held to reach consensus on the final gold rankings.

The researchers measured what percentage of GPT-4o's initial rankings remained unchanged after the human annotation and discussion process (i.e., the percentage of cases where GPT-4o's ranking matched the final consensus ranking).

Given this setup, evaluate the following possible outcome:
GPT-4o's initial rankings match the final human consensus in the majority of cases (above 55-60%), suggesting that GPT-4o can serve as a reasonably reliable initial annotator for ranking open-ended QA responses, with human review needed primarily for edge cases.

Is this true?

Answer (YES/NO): NO